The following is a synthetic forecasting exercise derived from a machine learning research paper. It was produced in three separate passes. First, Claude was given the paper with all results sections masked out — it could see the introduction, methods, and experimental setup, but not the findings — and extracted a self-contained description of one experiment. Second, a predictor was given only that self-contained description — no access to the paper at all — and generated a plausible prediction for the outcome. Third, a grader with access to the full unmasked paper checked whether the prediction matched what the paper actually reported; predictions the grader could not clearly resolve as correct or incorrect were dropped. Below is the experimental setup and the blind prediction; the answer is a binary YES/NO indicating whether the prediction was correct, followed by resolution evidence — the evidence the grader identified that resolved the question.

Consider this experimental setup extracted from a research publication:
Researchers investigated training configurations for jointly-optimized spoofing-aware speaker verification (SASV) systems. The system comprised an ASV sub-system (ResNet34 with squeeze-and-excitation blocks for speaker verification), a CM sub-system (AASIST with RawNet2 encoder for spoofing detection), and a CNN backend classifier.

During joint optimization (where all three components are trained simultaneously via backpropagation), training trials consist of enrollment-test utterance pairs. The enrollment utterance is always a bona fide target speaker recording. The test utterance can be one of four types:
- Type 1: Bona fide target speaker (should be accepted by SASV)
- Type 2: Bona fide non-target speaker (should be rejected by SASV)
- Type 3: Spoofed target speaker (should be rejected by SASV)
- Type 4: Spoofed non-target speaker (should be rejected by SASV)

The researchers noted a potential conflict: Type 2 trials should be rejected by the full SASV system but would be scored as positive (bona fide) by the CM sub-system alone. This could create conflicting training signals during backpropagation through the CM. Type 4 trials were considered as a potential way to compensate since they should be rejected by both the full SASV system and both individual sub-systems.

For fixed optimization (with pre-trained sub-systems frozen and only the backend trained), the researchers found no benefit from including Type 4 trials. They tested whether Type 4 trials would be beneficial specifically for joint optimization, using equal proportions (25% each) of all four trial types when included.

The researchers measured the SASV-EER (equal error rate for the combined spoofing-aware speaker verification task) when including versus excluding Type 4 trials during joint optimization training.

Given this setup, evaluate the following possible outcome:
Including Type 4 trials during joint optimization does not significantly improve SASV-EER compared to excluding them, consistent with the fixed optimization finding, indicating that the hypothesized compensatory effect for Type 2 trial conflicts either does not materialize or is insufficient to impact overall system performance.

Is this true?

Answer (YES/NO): NO